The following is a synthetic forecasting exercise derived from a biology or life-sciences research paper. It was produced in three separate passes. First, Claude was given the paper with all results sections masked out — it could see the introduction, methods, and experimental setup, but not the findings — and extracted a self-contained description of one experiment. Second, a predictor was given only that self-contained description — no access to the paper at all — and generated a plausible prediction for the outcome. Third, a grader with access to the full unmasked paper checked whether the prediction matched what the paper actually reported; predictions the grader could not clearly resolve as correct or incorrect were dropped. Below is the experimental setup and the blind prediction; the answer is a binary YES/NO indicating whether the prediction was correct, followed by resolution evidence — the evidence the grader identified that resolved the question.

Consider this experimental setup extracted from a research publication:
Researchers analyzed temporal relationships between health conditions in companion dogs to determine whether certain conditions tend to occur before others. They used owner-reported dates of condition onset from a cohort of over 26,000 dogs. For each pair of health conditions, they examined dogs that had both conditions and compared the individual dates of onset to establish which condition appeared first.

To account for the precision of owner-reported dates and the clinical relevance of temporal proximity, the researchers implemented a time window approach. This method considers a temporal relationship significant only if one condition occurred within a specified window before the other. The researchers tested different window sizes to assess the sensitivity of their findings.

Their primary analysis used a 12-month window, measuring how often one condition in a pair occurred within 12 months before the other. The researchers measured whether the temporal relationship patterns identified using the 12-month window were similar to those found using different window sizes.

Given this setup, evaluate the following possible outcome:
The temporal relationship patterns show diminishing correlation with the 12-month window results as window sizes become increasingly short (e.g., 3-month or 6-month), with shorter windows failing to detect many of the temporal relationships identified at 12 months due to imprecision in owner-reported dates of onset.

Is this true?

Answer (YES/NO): NO